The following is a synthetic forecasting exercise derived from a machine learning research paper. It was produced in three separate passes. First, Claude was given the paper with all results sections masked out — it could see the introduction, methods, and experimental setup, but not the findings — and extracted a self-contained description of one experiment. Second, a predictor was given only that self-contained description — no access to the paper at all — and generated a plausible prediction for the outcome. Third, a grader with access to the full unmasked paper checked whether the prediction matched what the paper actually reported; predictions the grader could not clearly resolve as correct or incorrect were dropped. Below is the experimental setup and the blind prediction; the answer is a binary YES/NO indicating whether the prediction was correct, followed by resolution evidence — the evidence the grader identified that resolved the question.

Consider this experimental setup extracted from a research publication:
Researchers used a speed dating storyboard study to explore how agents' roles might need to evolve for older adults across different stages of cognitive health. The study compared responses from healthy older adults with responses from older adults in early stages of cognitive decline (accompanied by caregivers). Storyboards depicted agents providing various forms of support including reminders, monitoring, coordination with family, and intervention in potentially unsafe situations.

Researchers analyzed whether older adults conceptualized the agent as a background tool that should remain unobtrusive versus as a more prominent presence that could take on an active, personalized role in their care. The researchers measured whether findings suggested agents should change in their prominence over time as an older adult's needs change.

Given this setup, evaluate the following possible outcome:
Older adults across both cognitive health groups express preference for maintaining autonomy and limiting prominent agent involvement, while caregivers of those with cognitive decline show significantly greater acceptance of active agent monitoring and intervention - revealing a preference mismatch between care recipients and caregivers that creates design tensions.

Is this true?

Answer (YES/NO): NO